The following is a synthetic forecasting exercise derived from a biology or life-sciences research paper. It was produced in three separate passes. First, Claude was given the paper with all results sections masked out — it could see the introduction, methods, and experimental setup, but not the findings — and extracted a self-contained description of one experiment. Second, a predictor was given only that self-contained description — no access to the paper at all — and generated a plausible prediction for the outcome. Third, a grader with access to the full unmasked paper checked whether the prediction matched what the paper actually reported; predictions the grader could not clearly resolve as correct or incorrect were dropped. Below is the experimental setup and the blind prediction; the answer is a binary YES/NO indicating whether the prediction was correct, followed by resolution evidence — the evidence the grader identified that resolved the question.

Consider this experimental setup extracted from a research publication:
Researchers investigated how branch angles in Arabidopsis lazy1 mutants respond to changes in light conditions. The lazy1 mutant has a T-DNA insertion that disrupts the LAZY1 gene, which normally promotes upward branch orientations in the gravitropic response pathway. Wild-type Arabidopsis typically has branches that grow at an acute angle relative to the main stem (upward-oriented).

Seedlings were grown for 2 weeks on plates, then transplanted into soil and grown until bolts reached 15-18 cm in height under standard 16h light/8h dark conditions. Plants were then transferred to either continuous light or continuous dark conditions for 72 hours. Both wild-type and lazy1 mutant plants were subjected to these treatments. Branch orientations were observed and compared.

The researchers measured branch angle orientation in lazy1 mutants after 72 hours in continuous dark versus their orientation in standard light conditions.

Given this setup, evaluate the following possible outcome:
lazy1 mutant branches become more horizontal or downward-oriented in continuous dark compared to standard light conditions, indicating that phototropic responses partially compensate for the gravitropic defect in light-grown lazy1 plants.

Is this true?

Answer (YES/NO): NO